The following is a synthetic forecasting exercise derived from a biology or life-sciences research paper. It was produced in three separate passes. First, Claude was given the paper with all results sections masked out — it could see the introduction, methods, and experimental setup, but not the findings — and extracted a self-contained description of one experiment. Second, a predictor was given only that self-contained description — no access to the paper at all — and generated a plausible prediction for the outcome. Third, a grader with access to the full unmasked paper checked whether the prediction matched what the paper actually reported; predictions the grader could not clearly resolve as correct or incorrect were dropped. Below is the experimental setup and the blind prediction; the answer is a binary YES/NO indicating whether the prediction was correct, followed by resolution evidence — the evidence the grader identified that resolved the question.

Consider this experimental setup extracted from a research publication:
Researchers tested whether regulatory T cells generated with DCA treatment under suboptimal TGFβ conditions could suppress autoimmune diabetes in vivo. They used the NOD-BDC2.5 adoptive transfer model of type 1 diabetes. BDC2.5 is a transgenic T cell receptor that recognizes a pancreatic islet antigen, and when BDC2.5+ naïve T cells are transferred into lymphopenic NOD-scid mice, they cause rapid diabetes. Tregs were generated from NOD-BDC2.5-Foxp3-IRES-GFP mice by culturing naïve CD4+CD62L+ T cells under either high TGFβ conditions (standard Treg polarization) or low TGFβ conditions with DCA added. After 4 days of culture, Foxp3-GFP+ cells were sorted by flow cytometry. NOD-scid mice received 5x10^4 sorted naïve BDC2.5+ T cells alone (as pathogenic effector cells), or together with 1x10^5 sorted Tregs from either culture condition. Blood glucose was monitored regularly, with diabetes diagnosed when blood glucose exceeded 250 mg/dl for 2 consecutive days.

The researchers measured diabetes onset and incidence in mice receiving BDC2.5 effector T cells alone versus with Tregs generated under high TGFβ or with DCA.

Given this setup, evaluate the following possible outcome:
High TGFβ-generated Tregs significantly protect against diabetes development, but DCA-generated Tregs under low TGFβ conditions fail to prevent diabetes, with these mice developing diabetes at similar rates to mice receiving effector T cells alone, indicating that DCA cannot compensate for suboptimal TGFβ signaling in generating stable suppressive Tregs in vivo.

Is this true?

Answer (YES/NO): NO